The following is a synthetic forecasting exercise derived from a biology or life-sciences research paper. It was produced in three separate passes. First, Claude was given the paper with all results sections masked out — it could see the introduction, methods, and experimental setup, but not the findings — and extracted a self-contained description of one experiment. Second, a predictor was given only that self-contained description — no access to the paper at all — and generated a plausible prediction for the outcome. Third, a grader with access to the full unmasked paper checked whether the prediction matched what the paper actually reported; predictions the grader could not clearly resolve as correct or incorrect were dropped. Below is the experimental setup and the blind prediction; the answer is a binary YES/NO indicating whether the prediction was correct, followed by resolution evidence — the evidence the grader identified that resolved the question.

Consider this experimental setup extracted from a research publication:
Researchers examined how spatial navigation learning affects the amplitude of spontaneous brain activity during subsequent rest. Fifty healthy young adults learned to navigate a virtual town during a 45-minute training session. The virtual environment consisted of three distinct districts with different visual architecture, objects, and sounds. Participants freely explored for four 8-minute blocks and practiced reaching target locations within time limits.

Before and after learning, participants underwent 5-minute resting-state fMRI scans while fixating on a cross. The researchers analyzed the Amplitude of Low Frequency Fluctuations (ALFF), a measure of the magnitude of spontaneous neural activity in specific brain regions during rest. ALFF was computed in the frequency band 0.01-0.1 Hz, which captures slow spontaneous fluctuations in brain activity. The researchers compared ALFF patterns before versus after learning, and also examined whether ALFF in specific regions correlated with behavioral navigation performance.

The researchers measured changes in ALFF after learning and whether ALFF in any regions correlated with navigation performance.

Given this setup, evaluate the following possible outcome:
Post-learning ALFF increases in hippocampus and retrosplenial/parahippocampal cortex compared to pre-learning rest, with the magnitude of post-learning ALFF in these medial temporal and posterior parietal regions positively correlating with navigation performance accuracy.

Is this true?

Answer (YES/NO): NO